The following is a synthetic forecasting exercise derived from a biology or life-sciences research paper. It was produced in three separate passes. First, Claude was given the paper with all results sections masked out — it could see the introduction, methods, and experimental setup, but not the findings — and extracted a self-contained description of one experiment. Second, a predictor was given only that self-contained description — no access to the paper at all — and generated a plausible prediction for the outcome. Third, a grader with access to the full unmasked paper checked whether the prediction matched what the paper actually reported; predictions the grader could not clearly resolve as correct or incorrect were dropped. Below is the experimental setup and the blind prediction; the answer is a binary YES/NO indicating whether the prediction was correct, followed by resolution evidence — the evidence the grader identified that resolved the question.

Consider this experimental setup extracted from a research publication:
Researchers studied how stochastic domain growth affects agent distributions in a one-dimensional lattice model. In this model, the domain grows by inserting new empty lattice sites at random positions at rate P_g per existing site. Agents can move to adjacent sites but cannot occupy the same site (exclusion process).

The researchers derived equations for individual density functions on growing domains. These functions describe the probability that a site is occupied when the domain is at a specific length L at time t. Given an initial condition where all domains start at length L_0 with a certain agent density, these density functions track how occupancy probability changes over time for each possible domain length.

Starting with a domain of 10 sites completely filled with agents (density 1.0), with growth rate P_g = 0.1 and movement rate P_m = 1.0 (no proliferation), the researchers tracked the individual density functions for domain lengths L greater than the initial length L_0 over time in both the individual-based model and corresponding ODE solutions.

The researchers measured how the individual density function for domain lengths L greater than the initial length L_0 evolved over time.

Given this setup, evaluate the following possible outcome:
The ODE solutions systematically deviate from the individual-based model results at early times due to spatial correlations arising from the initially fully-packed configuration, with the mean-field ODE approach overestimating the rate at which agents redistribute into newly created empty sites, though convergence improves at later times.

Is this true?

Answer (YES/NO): NO